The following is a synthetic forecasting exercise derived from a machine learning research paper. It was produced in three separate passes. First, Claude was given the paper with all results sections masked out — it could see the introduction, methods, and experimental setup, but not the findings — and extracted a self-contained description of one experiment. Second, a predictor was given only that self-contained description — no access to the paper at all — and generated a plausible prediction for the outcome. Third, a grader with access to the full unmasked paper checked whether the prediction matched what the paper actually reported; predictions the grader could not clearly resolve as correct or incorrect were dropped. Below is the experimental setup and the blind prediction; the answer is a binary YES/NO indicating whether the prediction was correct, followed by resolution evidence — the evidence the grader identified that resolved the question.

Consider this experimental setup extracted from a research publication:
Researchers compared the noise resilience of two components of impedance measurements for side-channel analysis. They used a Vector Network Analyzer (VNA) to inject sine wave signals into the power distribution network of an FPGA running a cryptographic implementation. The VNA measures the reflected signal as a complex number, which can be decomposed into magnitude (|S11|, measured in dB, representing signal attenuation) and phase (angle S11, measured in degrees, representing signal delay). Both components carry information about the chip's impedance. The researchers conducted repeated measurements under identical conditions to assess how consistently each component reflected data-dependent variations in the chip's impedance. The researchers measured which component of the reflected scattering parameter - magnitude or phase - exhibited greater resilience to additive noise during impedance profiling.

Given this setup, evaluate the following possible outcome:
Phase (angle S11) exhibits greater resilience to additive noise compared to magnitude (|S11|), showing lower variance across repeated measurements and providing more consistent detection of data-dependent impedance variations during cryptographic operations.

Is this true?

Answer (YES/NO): YES